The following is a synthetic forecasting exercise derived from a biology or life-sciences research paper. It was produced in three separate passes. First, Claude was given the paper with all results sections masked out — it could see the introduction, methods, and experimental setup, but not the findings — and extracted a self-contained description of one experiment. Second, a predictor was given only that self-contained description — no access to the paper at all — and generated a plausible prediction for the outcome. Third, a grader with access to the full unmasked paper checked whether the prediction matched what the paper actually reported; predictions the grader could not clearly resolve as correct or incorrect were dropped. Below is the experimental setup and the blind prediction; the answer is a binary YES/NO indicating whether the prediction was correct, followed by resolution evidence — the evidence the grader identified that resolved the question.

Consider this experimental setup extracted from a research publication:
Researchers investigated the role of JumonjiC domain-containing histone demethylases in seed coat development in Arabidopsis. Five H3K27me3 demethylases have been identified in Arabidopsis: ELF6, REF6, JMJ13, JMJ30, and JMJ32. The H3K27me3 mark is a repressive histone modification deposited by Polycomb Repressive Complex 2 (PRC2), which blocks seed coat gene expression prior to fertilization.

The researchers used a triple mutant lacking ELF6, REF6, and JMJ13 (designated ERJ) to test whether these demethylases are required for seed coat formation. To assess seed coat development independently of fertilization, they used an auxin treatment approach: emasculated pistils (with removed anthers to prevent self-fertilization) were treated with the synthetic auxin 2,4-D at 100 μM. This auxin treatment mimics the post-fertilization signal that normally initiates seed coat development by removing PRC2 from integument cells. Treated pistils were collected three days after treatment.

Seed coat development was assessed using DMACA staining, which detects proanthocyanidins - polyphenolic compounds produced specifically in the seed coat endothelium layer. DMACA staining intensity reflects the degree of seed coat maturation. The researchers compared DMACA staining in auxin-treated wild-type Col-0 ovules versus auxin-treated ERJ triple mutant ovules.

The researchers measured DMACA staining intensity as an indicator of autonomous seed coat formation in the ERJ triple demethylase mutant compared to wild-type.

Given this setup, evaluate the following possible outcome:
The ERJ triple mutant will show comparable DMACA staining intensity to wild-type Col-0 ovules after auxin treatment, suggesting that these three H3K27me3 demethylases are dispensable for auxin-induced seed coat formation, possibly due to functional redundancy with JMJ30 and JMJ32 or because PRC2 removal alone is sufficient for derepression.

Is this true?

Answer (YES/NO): NO